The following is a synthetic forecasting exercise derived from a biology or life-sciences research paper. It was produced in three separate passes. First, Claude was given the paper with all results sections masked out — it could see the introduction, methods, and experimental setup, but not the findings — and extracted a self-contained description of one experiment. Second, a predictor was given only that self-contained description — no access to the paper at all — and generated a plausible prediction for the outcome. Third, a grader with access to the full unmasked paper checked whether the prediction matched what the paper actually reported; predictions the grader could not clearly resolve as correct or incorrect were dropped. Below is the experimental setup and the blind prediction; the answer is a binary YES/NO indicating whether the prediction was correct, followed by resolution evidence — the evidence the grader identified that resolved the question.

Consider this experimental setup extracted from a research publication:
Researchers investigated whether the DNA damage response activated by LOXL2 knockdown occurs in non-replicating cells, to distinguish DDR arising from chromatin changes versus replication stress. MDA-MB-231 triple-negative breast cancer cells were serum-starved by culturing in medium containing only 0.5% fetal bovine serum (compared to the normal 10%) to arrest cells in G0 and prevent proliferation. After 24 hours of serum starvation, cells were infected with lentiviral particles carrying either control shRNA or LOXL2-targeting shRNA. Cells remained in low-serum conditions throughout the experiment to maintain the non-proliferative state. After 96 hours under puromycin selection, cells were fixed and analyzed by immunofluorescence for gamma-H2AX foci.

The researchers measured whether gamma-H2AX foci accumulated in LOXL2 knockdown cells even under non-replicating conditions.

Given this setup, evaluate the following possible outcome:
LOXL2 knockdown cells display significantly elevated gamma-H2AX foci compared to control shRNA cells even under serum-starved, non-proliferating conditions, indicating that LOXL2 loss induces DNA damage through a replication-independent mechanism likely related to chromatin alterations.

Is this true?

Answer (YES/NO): YES